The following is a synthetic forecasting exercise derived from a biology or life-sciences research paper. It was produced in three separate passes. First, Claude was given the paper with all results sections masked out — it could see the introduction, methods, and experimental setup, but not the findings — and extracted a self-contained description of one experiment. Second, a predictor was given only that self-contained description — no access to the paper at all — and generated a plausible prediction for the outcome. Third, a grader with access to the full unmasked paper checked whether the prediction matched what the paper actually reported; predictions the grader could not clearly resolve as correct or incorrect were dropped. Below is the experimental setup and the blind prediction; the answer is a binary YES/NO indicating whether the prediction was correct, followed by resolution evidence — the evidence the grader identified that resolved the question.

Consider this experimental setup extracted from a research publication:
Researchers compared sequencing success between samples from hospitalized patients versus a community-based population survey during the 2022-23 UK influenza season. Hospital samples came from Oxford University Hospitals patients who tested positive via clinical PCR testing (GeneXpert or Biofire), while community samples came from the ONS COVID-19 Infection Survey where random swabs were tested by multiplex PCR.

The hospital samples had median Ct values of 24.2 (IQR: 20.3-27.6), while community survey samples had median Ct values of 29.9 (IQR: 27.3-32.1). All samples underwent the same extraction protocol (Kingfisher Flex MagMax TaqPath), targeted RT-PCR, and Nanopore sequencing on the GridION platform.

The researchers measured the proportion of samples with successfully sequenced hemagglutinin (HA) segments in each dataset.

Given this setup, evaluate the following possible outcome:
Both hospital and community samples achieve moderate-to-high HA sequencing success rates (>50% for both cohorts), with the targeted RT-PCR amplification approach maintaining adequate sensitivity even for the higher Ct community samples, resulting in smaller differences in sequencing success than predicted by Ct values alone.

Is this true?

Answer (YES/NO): NO